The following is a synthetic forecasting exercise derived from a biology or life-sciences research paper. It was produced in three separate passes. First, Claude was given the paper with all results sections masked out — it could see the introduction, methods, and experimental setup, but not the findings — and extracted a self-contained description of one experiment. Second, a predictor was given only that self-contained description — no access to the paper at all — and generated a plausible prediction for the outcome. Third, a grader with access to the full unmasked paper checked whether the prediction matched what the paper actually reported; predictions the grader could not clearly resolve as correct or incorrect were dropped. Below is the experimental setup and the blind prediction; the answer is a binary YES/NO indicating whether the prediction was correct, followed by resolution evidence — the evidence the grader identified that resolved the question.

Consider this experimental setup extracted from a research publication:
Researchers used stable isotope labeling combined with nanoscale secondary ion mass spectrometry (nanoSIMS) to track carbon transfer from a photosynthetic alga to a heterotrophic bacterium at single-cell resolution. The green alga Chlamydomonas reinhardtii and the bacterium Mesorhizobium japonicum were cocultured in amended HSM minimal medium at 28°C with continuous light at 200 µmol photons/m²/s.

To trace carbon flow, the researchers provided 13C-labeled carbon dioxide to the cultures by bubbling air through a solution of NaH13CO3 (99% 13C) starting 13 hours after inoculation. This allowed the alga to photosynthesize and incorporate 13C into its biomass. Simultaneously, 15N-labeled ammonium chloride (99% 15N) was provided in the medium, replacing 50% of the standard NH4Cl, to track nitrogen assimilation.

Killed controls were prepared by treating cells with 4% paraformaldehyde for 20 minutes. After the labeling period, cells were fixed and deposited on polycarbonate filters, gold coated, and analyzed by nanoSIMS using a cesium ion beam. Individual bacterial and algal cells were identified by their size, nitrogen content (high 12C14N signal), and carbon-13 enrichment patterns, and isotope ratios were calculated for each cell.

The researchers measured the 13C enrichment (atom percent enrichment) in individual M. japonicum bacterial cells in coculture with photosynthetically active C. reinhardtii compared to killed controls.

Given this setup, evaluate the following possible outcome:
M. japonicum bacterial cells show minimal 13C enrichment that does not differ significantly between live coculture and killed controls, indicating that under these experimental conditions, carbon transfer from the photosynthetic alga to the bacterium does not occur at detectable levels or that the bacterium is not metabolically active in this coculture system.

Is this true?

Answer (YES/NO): NO